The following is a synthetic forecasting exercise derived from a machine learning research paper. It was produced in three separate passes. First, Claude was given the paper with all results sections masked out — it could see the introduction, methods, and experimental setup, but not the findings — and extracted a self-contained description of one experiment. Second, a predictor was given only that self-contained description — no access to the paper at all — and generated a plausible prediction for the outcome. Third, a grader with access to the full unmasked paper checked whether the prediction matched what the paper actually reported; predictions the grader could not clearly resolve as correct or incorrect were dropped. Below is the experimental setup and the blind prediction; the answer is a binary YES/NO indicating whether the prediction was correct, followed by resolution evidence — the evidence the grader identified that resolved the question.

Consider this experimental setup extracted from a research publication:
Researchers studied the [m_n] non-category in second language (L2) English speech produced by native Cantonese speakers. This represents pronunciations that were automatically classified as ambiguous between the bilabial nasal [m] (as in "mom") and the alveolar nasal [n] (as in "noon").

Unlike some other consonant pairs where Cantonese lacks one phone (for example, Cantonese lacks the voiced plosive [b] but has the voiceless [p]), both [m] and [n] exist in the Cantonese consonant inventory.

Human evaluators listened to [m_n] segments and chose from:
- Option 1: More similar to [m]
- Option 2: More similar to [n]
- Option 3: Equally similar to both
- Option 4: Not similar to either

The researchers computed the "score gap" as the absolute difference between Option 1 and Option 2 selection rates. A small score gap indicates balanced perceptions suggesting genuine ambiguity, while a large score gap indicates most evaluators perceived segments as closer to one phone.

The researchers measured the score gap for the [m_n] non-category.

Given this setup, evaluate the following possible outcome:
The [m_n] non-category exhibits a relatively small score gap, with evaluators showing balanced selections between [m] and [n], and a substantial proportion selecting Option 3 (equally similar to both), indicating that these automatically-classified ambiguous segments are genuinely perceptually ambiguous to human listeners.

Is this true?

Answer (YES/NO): YES